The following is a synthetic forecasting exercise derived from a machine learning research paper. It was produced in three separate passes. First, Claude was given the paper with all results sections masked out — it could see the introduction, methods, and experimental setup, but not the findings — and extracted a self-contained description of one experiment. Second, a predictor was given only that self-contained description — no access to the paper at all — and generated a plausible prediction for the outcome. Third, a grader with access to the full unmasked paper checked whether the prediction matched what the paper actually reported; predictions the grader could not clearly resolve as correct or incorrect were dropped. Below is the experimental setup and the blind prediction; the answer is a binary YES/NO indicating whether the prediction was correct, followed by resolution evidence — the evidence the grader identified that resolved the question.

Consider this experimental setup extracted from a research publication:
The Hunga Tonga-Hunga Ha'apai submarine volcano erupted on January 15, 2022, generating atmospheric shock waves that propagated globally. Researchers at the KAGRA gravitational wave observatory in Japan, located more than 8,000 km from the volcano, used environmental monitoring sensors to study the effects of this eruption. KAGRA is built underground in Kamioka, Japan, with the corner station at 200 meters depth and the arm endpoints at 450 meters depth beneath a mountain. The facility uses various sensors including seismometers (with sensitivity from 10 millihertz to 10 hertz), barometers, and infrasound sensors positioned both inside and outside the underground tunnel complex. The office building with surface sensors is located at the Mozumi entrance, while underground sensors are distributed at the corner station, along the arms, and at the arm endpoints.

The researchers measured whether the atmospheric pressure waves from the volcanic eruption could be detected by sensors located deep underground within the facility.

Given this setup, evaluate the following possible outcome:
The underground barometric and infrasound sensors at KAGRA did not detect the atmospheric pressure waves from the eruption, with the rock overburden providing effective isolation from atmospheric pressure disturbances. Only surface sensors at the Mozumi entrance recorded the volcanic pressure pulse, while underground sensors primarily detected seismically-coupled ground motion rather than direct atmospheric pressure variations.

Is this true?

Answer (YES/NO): NO